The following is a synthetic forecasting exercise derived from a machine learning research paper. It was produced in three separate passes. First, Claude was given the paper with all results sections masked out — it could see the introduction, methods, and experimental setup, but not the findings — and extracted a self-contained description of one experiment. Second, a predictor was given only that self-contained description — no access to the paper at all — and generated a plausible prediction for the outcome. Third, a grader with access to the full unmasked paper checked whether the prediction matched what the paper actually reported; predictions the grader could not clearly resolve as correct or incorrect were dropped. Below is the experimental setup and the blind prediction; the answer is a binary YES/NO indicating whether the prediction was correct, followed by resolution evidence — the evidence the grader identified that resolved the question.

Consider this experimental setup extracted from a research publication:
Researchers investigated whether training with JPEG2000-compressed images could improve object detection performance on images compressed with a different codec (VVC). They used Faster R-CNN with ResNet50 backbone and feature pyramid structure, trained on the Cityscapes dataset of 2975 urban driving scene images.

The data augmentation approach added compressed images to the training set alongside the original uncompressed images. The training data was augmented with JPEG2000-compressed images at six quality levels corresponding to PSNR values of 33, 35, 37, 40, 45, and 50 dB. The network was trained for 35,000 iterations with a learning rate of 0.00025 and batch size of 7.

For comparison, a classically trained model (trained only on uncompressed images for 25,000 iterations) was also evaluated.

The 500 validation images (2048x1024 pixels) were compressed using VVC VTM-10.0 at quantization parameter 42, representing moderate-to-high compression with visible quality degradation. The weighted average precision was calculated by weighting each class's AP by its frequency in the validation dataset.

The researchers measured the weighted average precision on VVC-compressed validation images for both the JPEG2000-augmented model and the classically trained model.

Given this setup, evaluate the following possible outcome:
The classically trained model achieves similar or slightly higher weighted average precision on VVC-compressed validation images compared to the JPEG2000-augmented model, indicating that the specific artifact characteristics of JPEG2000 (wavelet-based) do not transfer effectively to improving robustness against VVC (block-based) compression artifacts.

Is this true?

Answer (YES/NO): NO